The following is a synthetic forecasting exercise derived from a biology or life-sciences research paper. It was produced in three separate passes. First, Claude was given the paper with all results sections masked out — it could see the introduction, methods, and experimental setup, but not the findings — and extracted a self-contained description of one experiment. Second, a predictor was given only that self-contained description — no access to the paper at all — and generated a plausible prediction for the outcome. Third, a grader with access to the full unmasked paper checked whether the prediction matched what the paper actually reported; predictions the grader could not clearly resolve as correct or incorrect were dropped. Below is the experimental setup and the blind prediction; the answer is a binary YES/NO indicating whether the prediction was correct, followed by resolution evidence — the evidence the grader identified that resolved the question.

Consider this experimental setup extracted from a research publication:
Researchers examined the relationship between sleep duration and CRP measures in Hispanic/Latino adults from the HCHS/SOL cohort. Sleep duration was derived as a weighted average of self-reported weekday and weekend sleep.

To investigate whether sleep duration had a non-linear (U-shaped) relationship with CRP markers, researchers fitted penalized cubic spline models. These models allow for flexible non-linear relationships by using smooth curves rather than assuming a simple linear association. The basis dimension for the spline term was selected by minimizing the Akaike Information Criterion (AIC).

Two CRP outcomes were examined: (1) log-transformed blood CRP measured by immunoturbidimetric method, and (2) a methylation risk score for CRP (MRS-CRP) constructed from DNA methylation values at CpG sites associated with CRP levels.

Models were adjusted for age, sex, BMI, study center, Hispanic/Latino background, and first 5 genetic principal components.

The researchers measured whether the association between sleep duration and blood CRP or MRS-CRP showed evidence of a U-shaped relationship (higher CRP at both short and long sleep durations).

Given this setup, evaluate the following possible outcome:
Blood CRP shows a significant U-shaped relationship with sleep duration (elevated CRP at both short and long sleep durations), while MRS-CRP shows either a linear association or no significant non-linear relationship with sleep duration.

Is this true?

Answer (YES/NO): NO